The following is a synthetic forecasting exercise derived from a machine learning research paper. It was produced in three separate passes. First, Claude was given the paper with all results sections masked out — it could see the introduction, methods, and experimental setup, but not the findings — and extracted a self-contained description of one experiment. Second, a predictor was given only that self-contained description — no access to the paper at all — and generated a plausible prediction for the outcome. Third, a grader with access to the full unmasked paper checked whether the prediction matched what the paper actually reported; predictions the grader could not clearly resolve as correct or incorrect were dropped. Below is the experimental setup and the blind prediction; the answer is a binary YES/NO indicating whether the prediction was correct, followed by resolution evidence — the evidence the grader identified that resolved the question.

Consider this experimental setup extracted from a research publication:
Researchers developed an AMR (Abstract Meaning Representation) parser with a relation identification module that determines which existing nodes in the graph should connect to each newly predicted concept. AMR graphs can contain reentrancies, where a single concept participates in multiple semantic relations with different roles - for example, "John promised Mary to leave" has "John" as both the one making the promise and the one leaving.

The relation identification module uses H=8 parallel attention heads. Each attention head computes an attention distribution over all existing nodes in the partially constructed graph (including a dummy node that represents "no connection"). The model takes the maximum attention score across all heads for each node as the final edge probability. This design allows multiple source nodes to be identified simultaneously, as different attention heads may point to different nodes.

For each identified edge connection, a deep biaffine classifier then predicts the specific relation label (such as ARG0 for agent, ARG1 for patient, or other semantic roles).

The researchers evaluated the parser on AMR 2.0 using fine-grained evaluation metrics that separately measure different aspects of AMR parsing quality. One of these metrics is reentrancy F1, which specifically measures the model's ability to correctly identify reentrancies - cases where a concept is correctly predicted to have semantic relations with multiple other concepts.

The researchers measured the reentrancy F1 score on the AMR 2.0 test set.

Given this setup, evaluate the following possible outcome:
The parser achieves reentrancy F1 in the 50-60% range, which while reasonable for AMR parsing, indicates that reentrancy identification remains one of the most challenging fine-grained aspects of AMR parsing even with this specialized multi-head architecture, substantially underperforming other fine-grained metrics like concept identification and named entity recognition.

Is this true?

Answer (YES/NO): NO